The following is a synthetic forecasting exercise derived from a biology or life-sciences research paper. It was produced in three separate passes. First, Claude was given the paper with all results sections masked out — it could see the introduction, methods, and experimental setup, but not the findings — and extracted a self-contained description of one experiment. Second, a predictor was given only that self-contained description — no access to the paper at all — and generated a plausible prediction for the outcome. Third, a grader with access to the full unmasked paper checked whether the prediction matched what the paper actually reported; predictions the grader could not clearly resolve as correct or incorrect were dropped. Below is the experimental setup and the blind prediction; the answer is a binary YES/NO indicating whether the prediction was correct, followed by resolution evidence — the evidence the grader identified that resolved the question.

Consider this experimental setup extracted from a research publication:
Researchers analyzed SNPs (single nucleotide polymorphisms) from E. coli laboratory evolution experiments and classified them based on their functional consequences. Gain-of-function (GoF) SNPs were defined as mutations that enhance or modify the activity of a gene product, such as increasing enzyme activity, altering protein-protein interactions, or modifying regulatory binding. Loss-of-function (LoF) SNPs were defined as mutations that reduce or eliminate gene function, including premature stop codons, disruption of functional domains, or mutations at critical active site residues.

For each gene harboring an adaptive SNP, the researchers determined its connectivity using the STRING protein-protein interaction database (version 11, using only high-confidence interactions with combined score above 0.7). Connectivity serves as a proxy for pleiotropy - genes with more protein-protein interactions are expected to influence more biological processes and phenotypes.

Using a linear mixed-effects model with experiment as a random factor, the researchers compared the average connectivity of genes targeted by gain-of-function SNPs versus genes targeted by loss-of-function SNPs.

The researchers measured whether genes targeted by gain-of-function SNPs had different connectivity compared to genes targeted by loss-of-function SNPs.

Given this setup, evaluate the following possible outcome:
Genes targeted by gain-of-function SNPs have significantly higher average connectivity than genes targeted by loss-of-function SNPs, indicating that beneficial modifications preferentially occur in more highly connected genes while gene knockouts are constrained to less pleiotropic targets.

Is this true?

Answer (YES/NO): YES